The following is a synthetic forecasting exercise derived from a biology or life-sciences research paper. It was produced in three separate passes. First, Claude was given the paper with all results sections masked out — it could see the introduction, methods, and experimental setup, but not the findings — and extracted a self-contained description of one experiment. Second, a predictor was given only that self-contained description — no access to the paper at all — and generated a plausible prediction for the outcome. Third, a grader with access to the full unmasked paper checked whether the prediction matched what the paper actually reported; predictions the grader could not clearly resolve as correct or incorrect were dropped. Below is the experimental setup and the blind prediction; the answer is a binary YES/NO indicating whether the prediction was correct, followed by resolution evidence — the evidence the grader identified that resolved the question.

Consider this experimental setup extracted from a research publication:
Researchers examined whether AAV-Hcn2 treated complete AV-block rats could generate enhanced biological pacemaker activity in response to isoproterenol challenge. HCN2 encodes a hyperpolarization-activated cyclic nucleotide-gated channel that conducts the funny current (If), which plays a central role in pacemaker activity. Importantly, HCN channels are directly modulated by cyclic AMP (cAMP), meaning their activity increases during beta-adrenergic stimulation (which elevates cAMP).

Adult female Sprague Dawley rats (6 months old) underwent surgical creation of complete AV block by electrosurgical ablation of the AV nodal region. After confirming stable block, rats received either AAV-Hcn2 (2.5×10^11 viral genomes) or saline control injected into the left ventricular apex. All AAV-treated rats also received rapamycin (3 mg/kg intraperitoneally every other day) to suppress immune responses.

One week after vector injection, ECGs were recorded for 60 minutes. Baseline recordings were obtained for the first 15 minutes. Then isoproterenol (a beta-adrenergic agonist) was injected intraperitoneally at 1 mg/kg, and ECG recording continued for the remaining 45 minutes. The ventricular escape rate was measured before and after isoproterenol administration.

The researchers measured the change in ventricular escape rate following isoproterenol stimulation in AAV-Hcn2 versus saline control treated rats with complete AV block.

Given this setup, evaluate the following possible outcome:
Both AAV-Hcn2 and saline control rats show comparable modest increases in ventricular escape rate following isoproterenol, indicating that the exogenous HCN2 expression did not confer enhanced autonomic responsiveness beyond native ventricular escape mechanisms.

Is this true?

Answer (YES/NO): NO